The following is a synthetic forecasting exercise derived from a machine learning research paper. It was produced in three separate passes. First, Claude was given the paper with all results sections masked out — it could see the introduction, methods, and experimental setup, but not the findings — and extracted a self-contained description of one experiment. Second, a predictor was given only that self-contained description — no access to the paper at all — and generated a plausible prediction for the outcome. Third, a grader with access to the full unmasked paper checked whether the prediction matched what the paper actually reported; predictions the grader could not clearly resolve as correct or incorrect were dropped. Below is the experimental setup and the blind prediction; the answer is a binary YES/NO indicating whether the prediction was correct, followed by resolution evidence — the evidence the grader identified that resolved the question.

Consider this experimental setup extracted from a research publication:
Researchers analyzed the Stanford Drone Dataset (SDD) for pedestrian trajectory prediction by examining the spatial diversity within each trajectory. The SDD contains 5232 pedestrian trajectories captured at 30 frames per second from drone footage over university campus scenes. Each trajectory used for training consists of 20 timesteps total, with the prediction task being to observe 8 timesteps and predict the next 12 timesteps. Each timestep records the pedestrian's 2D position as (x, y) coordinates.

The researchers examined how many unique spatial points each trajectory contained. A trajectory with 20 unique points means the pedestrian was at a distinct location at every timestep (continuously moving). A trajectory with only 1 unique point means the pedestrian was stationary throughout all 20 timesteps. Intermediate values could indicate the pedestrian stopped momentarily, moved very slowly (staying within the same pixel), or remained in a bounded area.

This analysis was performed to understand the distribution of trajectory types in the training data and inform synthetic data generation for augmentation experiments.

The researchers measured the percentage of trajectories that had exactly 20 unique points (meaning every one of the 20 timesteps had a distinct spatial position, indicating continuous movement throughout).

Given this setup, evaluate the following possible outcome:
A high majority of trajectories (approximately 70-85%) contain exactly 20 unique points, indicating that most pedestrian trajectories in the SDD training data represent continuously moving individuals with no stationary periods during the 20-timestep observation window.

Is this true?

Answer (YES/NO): YES